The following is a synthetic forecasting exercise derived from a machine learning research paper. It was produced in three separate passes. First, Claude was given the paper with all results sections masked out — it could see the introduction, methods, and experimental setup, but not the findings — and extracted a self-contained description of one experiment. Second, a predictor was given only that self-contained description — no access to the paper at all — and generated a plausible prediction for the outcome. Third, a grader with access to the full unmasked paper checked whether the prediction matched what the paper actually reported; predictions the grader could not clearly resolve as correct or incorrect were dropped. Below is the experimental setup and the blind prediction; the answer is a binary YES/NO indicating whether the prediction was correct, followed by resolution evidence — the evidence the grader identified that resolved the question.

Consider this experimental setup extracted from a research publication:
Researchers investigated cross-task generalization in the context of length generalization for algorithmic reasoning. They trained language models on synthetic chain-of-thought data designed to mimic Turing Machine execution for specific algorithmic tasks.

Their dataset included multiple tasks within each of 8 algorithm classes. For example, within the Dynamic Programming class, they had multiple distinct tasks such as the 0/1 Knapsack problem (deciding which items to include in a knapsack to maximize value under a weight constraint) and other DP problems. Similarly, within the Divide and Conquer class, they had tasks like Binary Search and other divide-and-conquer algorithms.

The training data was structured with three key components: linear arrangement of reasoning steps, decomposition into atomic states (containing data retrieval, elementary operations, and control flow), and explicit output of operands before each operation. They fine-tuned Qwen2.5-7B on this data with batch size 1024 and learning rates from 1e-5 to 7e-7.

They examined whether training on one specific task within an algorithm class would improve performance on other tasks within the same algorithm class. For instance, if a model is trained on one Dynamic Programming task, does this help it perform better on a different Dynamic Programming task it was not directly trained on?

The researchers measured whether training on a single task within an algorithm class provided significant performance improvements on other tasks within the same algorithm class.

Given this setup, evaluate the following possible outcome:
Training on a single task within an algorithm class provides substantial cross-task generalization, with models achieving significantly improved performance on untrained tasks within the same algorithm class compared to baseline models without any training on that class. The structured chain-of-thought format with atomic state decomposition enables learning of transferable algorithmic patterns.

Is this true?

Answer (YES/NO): NO